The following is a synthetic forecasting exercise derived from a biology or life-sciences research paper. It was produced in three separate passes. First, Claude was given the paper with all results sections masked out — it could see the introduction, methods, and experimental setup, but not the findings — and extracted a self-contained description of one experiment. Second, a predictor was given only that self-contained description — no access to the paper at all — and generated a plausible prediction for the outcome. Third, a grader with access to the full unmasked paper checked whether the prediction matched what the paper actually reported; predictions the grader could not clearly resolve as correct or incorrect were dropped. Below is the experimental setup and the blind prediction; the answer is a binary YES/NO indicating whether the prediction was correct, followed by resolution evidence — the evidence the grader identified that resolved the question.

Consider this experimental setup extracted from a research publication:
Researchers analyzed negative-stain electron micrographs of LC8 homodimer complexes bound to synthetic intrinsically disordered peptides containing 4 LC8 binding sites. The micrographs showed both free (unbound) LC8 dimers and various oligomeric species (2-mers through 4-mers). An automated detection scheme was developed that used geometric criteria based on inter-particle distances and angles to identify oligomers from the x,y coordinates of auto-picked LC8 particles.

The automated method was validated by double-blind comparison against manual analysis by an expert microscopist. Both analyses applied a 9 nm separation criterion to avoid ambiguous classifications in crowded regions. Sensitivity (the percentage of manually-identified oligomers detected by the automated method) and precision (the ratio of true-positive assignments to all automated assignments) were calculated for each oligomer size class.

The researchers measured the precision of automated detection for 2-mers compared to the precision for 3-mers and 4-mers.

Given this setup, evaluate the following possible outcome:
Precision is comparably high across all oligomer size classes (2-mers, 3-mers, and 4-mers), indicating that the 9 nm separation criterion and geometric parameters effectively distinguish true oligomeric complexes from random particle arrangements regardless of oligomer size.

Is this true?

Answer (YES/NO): NO